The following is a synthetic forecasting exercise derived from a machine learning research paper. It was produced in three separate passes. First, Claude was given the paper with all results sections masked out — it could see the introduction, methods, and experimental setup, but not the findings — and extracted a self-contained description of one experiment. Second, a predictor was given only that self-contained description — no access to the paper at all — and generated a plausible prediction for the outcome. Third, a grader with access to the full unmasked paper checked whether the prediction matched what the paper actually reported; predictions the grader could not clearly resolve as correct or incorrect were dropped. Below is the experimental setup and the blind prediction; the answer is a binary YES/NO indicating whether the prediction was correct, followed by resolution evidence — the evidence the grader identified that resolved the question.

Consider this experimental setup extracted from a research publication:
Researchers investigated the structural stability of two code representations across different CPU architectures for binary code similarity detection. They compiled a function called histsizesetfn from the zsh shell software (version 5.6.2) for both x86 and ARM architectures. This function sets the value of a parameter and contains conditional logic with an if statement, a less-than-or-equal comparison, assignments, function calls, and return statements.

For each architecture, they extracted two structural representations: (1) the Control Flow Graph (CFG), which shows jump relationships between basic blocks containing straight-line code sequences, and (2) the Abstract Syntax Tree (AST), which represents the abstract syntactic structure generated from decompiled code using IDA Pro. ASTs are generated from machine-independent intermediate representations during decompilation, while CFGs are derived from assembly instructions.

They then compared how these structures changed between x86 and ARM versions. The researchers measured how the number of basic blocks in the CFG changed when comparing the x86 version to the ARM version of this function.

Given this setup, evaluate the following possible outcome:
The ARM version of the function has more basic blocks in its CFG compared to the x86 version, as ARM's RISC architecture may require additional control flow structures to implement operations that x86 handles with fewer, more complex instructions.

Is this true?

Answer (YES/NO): NO